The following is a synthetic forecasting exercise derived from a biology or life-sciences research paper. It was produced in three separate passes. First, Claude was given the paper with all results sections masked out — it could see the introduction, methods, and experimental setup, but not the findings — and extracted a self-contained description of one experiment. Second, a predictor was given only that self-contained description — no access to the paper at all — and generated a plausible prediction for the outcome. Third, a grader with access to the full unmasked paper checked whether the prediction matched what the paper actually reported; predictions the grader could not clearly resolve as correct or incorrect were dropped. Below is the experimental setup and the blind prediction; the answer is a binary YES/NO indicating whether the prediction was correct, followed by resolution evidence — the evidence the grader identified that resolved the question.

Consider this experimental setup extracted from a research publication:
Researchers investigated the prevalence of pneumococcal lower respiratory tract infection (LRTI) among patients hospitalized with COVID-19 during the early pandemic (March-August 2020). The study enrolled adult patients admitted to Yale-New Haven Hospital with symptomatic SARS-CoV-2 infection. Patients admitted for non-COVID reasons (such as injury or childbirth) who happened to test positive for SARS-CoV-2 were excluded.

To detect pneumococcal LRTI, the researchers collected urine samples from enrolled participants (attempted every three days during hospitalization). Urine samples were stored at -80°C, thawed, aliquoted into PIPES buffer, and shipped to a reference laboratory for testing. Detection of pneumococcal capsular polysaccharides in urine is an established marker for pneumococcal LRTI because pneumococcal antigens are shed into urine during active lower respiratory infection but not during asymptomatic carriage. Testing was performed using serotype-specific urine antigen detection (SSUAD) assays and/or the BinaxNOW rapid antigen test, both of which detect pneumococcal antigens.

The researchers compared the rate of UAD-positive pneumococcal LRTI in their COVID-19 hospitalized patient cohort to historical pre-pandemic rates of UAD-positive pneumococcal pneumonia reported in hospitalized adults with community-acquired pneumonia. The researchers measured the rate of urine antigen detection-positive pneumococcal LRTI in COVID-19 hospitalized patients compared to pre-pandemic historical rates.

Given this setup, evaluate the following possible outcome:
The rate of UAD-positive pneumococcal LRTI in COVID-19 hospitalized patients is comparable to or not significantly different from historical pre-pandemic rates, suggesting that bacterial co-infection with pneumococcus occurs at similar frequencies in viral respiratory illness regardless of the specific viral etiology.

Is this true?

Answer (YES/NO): YES